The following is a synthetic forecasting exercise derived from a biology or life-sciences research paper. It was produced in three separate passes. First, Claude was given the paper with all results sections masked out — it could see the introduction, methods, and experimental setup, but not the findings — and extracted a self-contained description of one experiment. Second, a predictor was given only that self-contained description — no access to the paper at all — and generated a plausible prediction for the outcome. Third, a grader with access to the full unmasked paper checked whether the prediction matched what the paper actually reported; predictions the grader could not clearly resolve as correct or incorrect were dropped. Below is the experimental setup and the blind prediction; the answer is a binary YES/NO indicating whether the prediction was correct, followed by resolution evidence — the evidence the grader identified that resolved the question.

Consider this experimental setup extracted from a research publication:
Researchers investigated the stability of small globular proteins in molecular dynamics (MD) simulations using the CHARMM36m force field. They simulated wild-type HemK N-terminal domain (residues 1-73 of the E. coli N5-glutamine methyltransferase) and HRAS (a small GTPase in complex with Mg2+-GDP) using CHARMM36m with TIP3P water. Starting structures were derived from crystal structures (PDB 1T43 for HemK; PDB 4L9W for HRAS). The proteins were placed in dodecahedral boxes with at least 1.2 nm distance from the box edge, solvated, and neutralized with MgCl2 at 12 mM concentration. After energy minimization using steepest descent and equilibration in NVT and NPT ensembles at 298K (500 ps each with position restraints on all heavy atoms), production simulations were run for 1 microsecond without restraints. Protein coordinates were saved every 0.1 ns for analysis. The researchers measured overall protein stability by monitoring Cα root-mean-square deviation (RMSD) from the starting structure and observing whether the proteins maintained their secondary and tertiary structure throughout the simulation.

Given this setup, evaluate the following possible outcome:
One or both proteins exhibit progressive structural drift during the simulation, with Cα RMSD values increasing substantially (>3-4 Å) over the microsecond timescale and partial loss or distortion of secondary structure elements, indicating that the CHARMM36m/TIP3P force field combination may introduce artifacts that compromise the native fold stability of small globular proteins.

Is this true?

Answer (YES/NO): YES